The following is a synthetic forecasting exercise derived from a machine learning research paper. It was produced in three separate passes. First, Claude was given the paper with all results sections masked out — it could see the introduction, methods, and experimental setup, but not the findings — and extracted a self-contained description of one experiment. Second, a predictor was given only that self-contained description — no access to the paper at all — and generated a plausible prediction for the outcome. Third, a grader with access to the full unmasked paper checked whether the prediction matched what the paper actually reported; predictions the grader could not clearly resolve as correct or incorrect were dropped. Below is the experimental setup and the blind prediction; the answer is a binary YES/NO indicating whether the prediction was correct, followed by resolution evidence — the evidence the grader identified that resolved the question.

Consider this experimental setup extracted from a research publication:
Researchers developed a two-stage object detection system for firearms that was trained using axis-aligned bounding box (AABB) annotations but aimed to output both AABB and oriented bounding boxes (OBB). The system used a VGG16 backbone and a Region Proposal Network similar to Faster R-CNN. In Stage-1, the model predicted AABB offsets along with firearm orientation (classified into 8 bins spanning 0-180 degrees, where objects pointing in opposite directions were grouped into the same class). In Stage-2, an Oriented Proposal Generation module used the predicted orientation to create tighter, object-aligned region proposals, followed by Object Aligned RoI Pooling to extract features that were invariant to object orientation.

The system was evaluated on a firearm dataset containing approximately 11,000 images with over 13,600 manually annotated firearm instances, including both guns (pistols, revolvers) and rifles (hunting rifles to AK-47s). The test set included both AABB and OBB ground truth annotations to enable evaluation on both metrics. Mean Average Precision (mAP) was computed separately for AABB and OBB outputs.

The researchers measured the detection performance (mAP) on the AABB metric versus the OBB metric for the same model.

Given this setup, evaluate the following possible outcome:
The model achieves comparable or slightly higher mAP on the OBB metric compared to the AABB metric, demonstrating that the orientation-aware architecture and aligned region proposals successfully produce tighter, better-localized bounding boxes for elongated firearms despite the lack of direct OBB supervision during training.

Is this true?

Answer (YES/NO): NO